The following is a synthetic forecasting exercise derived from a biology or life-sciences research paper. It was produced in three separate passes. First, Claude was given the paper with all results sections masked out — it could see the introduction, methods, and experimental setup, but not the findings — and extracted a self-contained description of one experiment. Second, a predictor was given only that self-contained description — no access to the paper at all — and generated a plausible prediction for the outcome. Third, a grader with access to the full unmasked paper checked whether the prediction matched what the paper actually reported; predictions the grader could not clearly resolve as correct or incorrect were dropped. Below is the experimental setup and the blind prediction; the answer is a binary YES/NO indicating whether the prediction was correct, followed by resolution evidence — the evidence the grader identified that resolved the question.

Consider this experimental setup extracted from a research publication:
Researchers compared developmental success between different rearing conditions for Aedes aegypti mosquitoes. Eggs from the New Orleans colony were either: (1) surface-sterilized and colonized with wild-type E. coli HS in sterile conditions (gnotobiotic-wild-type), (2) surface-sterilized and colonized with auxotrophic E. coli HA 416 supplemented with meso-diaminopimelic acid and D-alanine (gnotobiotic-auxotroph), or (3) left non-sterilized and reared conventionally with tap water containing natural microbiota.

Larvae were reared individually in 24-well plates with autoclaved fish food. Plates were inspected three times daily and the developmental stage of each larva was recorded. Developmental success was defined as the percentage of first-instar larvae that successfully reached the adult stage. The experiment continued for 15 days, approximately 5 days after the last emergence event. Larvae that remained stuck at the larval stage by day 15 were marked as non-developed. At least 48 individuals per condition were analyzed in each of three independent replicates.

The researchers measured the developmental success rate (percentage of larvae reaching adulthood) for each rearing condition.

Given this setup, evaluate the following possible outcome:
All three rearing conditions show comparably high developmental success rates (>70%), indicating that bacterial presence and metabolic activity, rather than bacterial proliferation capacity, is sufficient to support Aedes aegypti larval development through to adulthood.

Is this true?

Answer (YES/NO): NO